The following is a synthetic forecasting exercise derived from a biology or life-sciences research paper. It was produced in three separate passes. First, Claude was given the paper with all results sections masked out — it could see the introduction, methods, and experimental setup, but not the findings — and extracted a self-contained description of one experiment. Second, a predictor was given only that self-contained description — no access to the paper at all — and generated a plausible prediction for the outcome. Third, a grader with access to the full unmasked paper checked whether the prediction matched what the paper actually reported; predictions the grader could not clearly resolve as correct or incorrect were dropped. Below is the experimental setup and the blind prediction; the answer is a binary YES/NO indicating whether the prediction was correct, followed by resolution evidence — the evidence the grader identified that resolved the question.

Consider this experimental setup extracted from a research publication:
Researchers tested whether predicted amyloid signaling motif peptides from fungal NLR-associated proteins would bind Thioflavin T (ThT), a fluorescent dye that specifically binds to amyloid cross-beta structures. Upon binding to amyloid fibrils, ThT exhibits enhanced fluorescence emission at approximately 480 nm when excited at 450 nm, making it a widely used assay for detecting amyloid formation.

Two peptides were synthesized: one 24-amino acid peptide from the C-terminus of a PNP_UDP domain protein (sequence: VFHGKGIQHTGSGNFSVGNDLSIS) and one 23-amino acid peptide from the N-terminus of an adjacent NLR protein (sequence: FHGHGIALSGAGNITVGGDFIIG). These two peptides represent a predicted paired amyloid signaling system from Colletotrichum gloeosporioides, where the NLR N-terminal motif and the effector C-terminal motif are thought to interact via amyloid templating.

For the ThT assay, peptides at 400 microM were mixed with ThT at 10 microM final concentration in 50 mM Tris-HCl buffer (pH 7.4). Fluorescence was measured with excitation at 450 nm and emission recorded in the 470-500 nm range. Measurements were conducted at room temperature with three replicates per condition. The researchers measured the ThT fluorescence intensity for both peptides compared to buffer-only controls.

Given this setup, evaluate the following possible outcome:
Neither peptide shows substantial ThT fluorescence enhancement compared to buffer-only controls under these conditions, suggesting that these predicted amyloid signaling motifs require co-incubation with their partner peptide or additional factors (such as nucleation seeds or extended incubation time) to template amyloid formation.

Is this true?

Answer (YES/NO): NO